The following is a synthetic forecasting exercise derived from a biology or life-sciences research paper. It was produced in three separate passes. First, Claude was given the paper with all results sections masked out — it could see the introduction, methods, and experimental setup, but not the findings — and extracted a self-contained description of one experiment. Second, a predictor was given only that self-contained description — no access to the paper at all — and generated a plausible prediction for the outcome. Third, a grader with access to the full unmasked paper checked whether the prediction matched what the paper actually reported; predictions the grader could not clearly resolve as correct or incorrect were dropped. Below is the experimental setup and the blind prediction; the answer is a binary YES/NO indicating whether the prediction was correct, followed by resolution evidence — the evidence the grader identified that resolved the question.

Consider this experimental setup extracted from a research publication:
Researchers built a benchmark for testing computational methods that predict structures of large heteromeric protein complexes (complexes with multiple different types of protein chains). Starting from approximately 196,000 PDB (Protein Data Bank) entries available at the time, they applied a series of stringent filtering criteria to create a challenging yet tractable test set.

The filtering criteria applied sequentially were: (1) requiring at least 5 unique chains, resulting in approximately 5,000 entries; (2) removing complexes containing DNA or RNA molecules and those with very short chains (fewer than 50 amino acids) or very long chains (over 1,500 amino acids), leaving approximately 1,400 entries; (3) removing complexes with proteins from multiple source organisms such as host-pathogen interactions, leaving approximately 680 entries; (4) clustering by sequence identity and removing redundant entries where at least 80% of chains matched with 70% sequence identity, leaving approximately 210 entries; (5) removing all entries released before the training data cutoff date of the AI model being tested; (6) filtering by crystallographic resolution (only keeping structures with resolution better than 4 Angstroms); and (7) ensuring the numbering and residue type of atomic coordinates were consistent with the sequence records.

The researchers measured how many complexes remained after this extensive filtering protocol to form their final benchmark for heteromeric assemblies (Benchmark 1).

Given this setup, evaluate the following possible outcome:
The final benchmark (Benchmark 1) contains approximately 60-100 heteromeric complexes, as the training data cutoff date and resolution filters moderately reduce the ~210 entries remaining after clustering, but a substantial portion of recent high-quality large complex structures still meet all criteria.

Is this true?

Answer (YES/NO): NO